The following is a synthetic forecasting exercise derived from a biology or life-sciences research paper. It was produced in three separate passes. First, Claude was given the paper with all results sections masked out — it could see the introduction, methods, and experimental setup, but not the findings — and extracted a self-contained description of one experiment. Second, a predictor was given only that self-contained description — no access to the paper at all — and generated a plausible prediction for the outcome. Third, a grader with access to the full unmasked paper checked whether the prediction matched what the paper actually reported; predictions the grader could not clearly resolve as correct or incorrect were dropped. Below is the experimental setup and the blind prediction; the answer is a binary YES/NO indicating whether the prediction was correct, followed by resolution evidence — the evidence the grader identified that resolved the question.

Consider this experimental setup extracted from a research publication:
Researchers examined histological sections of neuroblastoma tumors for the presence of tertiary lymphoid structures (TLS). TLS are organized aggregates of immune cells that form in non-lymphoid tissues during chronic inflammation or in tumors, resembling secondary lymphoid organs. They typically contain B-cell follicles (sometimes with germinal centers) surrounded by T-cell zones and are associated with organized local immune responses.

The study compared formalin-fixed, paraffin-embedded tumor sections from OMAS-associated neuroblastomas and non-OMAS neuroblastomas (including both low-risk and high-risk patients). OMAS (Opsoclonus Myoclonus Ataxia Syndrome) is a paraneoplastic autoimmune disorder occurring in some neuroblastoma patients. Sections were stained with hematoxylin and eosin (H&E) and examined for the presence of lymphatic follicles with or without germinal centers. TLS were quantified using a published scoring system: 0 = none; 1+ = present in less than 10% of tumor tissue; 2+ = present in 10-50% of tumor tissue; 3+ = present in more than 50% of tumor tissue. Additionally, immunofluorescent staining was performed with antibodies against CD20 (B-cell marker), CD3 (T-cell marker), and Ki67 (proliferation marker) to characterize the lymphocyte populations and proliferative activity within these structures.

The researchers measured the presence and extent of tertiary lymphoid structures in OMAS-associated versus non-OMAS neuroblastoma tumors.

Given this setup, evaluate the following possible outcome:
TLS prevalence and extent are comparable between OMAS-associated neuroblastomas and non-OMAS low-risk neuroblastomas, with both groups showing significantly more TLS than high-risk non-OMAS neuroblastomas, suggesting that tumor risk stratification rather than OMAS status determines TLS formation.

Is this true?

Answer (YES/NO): NO